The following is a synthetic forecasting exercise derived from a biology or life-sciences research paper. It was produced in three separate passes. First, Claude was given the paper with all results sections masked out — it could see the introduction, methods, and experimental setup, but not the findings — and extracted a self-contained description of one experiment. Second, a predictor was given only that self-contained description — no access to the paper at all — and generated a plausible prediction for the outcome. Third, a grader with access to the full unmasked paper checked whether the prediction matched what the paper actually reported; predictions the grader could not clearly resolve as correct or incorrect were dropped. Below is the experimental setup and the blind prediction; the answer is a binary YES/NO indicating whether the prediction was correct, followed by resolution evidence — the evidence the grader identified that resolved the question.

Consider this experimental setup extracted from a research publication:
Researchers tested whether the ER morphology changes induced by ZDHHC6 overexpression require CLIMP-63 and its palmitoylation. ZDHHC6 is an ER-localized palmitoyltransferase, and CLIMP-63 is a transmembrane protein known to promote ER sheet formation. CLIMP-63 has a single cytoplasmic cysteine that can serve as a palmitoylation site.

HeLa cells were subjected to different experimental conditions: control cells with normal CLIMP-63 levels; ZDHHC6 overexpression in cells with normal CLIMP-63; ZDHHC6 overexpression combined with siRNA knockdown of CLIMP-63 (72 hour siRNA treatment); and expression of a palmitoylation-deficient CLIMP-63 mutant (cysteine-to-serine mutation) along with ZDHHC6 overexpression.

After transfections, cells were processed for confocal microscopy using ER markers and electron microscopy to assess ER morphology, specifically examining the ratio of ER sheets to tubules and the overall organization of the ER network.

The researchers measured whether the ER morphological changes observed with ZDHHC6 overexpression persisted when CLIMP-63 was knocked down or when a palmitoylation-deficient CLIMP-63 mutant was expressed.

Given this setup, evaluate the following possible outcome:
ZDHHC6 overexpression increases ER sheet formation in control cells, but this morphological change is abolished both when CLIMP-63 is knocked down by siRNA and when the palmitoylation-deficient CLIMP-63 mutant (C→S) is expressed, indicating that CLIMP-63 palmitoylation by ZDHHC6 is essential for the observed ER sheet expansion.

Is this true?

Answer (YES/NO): YES